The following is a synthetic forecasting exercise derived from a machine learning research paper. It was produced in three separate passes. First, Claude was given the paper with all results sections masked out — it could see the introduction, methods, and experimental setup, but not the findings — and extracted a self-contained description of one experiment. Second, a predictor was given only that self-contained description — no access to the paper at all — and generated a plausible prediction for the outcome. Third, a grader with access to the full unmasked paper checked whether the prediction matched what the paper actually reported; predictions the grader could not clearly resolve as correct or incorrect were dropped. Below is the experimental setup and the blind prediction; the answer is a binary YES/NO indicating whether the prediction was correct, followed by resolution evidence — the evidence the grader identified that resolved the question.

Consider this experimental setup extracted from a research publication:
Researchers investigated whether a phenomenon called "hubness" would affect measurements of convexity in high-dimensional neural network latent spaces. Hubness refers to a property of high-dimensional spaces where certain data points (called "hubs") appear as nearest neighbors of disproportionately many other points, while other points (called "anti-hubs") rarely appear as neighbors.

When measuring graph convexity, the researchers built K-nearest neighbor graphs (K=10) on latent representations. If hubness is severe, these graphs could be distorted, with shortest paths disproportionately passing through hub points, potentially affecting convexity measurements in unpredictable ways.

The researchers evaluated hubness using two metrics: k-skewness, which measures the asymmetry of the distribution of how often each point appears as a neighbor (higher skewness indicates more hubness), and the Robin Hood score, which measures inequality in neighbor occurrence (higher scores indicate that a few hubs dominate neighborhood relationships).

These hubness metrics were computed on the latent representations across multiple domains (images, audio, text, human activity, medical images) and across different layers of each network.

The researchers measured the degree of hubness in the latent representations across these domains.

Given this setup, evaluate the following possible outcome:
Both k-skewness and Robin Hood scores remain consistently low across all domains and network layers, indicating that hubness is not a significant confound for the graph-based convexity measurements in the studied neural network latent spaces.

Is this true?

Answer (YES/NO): NO